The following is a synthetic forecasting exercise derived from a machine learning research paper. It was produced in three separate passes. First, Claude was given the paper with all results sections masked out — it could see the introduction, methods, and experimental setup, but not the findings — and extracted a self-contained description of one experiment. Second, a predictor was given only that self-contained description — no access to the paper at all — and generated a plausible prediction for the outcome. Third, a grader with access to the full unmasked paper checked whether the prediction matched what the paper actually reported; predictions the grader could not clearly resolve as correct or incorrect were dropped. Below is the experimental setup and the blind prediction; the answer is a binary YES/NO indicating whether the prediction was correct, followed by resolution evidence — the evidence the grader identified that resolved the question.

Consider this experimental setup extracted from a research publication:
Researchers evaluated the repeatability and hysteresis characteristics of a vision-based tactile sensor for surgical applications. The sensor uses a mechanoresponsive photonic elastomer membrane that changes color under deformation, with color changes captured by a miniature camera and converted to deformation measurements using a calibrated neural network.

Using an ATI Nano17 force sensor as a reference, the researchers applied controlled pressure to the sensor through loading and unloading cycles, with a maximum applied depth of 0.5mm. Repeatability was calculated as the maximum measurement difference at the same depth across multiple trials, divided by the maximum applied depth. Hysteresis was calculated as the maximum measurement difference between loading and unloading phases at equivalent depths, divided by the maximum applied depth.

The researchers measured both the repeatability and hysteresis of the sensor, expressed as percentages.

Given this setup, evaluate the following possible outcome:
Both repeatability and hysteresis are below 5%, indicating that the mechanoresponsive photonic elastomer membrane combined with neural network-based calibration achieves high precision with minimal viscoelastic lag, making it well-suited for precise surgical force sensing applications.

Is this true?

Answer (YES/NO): NO